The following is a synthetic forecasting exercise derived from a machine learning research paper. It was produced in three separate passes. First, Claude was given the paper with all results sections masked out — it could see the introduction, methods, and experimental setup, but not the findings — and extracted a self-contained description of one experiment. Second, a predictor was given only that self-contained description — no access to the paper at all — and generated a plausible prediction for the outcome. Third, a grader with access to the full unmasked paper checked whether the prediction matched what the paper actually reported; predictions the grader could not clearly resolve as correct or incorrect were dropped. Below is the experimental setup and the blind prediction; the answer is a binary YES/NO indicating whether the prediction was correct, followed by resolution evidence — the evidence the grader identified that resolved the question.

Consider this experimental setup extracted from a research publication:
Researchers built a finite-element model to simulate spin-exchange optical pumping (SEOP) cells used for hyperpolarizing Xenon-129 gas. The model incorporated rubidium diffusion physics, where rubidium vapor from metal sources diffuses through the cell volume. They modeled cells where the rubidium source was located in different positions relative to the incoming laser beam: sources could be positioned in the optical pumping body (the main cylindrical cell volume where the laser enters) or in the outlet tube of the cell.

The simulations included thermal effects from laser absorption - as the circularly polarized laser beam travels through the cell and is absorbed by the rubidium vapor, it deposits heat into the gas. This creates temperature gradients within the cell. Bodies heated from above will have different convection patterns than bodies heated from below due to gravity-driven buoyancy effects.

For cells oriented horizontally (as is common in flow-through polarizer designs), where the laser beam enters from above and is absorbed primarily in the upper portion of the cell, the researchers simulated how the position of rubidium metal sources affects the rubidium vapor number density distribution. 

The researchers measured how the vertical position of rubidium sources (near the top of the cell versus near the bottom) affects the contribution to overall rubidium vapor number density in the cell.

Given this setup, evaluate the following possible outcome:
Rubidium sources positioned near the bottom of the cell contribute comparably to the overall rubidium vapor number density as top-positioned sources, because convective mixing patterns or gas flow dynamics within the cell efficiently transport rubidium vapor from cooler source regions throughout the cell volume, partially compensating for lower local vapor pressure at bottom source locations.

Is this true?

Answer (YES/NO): NO